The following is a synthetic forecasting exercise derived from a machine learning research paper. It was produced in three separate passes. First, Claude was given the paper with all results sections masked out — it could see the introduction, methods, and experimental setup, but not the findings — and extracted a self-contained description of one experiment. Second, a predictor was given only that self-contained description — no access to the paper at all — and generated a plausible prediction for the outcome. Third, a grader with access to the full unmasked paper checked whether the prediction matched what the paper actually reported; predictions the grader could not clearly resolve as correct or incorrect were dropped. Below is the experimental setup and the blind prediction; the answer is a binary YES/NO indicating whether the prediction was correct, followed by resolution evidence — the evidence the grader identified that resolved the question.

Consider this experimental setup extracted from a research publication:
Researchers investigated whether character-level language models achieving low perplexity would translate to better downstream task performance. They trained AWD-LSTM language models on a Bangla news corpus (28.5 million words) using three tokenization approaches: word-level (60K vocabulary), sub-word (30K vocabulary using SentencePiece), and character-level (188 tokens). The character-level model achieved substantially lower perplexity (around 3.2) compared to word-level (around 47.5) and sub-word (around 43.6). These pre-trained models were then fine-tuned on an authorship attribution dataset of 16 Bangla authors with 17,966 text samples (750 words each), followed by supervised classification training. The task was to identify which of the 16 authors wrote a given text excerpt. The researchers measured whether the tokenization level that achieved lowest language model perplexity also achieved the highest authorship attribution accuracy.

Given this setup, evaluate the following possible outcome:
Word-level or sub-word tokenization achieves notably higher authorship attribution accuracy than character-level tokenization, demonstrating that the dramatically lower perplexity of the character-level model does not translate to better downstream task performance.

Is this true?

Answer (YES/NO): YES